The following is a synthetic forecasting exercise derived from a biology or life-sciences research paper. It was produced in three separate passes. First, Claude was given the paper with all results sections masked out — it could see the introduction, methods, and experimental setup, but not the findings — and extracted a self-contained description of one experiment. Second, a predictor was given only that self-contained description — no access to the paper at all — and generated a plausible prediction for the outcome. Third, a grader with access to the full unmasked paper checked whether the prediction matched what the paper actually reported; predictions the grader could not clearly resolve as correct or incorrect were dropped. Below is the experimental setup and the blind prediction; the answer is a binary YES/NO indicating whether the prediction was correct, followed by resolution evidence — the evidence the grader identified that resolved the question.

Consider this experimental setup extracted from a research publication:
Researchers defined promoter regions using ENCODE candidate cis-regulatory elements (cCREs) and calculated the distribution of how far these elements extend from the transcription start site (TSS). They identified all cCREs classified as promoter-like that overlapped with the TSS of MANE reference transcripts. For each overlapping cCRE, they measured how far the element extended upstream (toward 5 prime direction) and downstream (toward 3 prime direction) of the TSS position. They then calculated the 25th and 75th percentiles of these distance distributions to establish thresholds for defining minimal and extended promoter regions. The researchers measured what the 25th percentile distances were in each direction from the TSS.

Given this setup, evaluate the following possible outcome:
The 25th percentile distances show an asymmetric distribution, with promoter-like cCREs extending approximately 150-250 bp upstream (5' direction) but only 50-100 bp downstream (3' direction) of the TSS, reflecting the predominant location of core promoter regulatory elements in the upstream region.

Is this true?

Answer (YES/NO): YES